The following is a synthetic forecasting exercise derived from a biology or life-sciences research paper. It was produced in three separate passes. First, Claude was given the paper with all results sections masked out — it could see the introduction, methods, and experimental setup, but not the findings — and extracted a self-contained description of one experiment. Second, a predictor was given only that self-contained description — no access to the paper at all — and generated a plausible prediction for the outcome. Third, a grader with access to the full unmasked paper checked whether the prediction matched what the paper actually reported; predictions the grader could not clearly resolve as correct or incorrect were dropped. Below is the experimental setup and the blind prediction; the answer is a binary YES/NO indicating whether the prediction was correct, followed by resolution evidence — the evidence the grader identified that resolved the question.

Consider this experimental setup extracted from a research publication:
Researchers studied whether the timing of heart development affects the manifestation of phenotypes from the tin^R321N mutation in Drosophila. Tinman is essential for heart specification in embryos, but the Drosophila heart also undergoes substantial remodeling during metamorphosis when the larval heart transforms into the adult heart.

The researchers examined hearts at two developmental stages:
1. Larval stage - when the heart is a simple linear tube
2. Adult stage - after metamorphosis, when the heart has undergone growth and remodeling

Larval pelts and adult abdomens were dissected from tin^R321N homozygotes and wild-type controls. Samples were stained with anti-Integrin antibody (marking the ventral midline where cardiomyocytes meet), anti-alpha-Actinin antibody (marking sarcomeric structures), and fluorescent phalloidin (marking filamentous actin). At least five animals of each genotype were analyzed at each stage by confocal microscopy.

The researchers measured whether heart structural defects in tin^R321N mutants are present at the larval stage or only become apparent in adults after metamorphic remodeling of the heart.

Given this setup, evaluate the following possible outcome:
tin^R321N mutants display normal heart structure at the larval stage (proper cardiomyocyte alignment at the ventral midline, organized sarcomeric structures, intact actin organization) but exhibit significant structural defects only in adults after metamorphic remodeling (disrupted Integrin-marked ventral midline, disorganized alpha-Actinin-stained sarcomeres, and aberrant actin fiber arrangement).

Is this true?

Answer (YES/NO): NO